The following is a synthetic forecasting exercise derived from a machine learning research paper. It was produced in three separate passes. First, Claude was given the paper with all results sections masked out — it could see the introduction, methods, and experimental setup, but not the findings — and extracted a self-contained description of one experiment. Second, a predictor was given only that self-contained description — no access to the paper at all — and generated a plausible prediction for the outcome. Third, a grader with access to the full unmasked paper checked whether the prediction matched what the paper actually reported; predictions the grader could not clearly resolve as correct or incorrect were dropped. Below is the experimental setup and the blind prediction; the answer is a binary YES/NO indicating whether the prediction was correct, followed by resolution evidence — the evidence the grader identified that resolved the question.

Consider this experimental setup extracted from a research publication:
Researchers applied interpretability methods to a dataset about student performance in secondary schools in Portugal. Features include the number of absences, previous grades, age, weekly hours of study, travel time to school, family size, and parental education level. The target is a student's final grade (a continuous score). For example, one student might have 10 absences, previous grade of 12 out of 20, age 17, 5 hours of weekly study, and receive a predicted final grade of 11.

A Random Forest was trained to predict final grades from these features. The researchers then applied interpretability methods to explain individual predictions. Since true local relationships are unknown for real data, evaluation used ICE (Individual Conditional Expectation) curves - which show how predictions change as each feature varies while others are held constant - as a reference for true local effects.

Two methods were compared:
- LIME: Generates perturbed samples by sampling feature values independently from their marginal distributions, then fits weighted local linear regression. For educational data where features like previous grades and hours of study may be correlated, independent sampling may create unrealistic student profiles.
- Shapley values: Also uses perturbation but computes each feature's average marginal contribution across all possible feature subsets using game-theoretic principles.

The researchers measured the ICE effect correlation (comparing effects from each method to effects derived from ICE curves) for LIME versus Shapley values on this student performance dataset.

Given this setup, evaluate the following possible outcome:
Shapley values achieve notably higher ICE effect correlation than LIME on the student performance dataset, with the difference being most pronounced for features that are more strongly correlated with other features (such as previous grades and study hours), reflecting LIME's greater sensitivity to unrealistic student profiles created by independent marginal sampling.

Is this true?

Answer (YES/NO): NO